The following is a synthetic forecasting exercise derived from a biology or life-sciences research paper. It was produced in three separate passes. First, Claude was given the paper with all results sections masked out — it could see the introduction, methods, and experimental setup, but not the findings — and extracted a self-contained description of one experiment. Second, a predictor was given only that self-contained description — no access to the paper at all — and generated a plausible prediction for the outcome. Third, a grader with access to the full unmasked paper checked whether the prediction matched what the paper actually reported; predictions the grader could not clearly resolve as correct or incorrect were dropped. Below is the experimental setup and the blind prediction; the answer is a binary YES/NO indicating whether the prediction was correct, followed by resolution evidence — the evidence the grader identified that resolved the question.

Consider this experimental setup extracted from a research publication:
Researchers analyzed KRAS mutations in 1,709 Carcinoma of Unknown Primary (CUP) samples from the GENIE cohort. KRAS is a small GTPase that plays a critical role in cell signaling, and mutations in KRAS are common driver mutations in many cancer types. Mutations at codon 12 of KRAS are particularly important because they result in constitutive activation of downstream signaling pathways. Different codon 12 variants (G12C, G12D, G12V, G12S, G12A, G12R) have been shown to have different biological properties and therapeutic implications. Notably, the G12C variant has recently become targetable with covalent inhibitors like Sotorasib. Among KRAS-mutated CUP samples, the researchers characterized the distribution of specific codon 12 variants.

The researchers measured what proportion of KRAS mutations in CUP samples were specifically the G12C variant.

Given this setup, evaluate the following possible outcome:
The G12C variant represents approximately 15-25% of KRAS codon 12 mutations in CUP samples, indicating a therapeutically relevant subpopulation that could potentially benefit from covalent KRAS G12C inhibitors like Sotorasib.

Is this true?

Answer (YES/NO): YES